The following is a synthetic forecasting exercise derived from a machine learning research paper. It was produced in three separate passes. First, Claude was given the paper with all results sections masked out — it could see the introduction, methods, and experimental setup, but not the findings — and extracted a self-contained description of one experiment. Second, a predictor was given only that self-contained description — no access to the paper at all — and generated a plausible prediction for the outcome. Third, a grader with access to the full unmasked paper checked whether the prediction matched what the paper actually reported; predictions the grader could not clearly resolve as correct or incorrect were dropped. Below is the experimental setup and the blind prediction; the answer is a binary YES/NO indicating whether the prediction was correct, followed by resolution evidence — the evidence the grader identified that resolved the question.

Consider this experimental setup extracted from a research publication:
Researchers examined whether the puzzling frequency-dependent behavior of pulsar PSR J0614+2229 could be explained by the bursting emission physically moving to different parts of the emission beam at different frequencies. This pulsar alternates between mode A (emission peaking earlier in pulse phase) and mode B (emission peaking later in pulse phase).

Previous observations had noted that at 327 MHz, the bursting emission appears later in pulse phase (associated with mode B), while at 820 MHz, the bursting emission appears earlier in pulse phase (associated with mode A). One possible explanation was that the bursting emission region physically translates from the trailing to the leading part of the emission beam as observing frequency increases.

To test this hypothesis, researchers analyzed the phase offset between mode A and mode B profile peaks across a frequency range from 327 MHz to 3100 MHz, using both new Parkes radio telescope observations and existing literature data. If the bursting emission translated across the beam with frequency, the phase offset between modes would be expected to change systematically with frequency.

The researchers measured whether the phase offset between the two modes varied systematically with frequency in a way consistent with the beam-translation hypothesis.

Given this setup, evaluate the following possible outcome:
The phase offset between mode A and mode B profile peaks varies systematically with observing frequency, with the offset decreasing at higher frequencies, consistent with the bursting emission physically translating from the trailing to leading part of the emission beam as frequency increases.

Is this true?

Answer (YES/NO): NO